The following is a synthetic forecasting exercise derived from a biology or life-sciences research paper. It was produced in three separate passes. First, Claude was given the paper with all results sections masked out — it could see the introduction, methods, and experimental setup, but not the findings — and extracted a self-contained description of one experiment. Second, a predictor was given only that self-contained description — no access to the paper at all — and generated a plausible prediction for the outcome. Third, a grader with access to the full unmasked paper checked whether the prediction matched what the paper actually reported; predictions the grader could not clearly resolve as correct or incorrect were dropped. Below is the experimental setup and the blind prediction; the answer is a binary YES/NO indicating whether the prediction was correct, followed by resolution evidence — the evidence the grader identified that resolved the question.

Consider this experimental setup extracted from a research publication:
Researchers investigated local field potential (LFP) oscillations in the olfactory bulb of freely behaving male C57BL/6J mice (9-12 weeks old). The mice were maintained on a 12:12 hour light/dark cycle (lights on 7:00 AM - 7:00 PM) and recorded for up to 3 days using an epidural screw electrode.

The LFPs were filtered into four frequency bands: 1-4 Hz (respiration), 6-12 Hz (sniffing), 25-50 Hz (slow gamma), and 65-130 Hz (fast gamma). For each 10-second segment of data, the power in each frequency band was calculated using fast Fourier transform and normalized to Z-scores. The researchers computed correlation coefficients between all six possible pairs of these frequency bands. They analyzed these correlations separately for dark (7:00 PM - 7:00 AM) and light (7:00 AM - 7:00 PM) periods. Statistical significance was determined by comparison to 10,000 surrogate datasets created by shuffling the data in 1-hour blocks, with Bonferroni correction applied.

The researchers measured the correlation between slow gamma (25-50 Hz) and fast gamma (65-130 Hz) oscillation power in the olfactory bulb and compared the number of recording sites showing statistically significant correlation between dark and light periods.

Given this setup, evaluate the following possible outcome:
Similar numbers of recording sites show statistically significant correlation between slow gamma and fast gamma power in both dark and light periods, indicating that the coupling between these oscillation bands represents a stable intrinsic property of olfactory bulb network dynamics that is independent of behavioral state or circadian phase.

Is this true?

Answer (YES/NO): YES